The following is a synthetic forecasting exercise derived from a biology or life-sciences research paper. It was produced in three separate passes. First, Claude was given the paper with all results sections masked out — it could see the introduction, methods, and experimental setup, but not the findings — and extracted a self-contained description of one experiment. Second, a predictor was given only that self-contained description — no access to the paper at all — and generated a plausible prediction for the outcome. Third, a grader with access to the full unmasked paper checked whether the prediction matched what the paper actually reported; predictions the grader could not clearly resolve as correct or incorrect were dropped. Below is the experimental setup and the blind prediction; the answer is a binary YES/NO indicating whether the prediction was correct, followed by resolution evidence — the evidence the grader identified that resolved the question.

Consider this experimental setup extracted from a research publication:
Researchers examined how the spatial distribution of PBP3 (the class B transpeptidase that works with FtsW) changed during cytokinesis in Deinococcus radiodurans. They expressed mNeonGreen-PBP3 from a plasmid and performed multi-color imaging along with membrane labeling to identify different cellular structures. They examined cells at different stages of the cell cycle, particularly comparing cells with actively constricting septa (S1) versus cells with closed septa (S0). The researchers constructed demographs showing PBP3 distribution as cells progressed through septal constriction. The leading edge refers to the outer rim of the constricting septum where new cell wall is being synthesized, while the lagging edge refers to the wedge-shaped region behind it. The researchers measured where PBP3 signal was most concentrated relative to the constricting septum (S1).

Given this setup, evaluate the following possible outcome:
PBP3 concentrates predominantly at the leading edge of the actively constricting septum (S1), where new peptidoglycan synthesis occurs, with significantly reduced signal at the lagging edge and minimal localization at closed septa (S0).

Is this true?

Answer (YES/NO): YES